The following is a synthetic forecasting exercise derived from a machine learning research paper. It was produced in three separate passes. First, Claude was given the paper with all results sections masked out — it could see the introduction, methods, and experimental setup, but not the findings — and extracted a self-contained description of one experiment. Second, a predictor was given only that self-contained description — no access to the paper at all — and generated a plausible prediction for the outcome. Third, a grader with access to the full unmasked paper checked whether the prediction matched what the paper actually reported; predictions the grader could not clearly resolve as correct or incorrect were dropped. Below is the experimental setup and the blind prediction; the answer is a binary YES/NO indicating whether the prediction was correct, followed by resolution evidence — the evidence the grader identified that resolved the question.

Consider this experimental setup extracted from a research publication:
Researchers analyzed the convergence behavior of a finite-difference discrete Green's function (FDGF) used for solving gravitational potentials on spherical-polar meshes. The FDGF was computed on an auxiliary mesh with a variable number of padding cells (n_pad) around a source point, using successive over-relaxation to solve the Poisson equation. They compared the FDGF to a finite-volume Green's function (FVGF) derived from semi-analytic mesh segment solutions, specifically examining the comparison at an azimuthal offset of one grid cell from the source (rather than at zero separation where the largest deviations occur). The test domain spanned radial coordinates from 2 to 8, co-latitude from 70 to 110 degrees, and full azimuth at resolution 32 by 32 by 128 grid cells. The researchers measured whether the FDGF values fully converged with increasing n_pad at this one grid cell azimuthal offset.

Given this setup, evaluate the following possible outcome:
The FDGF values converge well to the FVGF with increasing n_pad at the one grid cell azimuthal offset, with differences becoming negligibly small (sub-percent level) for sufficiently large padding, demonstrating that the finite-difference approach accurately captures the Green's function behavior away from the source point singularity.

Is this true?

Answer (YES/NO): NO